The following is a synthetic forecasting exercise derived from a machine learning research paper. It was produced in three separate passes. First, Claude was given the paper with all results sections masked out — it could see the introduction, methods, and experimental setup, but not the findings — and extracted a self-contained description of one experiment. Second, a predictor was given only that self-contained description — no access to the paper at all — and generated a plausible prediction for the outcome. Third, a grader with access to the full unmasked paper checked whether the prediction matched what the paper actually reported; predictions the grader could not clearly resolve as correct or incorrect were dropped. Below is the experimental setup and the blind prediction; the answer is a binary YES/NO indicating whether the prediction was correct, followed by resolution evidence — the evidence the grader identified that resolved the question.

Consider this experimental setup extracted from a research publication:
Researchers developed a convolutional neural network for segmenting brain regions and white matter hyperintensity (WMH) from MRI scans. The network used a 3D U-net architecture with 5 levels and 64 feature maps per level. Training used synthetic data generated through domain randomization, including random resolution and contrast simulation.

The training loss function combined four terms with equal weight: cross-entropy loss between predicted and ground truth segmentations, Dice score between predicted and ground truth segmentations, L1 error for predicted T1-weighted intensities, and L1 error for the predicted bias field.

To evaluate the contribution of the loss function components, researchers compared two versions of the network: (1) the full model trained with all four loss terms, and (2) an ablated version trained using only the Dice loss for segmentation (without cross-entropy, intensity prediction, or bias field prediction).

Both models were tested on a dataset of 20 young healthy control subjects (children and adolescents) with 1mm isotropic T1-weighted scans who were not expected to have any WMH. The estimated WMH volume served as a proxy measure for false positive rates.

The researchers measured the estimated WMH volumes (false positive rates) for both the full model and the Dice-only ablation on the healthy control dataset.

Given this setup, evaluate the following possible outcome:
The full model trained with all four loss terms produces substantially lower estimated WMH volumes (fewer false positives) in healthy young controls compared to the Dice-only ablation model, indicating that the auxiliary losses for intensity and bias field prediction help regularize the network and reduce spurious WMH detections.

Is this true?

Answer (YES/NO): YES